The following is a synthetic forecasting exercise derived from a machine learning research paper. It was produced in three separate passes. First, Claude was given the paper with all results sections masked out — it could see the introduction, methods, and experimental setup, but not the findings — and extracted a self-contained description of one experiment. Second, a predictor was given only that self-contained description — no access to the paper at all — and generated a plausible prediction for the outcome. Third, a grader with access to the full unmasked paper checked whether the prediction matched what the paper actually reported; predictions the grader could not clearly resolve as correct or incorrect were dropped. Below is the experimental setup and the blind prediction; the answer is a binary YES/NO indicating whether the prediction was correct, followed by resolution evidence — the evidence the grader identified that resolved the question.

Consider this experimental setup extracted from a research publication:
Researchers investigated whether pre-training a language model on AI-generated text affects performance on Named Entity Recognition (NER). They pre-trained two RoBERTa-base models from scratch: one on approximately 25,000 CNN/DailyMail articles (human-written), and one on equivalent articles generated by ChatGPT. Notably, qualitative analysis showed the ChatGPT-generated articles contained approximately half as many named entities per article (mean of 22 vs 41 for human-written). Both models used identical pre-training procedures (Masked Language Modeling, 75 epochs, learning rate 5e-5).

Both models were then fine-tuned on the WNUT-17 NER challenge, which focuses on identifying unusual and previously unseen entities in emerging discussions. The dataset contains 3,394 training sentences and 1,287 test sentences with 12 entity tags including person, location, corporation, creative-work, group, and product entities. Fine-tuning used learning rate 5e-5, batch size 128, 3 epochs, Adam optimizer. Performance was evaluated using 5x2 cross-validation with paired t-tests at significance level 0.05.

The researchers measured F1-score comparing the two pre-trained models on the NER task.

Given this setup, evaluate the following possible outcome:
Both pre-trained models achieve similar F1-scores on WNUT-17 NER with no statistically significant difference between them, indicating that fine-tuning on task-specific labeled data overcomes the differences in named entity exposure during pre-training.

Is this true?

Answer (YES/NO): YES